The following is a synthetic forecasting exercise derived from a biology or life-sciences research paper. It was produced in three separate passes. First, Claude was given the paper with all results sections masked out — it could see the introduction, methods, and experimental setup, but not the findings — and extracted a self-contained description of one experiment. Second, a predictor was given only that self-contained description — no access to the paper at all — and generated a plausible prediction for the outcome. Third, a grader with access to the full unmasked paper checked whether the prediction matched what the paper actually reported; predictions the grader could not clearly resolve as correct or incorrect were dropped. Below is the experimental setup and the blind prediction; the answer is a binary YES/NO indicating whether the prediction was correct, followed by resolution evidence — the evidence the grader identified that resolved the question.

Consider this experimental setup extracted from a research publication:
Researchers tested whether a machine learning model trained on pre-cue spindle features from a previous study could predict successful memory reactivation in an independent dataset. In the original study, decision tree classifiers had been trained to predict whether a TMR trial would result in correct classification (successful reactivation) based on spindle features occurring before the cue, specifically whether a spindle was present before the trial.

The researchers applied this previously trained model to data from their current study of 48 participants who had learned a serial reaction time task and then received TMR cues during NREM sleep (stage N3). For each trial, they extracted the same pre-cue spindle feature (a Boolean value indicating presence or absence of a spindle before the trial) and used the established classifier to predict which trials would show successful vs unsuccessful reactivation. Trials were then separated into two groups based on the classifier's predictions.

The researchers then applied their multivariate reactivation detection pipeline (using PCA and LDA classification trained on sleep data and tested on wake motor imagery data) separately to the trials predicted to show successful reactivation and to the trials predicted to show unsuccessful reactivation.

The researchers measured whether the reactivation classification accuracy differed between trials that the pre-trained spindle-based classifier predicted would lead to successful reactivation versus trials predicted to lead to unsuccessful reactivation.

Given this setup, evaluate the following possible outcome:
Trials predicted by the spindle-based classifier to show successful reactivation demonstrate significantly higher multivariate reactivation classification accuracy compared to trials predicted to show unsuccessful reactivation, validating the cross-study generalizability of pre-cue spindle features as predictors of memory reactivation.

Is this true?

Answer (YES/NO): YES